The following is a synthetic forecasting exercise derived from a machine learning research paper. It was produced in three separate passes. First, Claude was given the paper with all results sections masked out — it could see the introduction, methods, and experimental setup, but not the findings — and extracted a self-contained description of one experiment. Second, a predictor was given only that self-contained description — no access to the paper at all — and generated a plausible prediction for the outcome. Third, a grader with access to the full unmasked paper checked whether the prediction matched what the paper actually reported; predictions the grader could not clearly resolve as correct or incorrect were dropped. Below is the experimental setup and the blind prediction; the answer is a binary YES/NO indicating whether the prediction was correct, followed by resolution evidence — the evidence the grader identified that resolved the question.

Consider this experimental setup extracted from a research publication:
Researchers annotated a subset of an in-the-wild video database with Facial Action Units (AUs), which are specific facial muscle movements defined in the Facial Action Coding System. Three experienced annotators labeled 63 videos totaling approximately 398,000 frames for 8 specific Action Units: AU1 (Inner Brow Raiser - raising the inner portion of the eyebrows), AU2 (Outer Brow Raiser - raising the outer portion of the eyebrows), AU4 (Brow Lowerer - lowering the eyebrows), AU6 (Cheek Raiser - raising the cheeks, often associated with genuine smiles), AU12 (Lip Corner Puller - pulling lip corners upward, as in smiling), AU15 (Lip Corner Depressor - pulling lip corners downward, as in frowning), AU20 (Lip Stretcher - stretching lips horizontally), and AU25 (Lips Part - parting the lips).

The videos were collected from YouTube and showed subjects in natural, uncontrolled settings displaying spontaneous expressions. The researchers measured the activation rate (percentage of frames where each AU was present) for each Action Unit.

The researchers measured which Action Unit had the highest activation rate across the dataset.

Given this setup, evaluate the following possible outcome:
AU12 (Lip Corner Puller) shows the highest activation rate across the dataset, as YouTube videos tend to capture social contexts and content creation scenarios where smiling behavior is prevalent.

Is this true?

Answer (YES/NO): NO